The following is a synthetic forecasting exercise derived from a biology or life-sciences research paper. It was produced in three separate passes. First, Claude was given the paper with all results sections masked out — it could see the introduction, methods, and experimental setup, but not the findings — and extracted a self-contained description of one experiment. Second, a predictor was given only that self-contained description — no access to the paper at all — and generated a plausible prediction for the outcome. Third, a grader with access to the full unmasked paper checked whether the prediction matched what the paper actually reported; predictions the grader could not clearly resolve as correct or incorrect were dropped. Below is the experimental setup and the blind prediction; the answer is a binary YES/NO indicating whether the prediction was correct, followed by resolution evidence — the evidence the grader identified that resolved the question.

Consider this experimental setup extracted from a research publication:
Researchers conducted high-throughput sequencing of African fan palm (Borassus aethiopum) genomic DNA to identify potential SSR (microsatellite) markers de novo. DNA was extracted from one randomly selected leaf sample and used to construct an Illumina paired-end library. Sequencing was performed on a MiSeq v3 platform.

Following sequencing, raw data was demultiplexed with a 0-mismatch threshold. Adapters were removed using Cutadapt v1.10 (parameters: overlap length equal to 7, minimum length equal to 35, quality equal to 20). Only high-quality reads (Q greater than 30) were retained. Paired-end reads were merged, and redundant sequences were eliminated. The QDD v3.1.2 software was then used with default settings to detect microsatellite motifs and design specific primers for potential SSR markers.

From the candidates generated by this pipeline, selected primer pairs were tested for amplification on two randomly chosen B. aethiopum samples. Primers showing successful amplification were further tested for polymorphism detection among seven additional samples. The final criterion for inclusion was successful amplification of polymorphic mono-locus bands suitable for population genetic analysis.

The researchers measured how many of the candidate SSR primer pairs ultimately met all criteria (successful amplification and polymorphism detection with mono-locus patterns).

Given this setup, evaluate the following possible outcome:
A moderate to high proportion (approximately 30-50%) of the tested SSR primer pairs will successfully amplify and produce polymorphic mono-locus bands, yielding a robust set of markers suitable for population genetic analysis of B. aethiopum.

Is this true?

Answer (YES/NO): NO